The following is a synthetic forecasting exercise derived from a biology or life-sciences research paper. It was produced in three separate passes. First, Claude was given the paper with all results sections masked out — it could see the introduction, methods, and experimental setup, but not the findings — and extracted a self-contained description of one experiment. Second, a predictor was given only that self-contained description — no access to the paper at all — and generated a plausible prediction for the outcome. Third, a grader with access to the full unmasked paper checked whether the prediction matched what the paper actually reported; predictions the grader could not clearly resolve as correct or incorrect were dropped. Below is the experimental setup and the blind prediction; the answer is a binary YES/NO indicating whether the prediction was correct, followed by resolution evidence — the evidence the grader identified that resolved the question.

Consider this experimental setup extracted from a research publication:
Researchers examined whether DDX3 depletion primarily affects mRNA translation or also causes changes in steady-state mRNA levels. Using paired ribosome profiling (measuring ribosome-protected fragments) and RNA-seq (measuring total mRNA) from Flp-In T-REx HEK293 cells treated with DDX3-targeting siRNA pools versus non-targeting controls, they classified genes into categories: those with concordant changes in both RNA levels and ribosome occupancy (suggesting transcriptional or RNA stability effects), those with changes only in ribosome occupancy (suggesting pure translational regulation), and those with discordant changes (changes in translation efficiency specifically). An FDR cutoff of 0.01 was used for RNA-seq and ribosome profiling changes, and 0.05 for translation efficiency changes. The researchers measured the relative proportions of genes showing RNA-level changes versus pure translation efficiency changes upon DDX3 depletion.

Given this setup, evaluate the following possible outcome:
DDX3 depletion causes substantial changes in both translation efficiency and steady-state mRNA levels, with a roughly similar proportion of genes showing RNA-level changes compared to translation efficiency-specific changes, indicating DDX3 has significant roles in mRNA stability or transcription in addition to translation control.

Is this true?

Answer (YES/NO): NO